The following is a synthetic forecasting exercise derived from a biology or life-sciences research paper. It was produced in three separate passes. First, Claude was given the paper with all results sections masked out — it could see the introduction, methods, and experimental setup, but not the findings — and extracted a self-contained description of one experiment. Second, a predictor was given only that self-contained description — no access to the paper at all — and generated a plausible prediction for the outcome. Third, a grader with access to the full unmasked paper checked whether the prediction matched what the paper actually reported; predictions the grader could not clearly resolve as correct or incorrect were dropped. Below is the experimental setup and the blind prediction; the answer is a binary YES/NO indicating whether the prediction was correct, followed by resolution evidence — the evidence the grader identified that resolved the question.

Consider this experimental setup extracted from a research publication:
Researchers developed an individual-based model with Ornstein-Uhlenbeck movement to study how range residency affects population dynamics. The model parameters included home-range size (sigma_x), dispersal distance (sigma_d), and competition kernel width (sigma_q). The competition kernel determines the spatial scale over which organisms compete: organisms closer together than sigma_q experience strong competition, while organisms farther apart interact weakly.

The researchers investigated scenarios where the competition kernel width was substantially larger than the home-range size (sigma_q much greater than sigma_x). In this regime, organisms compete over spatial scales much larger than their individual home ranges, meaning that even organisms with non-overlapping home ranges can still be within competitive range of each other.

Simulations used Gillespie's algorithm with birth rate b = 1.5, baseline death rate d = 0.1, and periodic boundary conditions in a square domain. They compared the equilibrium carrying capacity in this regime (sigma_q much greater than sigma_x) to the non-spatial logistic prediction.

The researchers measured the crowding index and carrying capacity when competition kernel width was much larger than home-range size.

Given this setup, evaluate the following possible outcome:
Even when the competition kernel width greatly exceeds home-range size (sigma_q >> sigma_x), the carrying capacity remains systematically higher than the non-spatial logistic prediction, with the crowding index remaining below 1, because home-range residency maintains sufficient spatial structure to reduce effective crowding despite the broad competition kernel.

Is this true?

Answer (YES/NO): NO